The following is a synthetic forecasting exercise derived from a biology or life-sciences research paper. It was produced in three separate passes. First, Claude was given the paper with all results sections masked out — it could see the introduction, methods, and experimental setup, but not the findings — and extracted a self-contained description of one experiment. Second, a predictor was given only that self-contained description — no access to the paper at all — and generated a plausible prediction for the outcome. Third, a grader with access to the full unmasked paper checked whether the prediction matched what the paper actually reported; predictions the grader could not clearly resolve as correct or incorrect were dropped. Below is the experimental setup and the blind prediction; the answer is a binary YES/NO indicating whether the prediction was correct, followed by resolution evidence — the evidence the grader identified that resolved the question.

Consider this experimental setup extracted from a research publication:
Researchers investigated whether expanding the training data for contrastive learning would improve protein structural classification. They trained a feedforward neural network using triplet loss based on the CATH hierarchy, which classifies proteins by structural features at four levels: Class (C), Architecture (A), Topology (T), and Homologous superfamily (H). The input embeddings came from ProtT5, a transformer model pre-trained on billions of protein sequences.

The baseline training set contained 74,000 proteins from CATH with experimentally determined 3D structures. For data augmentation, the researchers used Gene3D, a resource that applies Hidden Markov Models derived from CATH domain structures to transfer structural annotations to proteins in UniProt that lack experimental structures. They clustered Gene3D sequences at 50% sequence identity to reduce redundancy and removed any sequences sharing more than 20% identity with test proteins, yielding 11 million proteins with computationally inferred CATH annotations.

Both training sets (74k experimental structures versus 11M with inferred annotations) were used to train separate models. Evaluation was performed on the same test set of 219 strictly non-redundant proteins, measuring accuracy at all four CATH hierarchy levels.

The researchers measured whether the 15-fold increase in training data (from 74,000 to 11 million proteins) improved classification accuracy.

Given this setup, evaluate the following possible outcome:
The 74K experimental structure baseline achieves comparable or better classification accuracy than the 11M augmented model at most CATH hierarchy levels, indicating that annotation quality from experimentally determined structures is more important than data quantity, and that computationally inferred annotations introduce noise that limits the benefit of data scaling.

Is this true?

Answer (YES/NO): YES